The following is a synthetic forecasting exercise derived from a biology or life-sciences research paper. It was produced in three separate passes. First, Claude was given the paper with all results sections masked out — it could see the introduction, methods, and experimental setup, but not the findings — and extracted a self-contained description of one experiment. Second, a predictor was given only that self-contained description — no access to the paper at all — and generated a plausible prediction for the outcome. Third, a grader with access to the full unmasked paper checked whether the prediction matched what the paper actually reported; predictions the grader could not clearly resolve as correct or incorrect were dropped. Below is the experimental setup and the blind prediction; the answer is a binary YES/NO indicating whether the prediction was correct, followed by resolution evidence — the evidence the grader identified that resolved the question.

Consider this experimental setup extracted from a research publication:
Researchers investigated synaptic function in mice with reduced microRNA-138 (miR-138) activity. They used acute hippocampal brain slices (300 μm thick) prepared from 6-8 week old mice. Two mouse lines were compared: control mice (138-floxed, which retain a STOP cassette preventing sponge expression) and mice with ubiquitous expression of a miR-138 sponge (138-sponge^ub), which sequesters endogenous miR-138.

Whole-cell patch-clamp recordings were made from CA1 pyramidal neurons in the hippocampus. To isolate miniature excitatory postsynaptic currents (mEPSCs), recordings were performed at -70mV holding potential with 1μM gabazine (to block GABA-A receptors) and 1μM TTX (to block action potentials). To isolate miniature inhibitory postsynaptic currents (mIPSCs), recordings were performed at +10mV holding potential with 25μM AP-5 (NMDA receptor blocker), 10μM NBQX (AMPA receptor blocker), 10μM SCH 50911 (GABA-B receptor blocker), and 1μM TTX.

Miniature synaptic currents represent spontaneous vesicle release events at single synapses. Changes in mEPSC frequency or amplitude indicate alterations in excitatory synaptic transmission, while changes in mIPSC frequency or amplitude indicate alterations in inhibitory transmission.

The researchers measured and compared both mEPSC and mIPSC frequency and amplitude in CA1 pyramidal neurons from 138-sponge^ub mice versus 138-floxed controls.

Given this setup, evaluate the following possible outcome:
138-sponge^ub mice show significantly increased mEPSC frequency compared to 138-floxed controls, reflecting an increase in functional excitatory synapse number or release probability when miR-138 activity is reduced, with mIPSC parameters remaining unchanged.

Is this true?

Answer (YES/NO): NO